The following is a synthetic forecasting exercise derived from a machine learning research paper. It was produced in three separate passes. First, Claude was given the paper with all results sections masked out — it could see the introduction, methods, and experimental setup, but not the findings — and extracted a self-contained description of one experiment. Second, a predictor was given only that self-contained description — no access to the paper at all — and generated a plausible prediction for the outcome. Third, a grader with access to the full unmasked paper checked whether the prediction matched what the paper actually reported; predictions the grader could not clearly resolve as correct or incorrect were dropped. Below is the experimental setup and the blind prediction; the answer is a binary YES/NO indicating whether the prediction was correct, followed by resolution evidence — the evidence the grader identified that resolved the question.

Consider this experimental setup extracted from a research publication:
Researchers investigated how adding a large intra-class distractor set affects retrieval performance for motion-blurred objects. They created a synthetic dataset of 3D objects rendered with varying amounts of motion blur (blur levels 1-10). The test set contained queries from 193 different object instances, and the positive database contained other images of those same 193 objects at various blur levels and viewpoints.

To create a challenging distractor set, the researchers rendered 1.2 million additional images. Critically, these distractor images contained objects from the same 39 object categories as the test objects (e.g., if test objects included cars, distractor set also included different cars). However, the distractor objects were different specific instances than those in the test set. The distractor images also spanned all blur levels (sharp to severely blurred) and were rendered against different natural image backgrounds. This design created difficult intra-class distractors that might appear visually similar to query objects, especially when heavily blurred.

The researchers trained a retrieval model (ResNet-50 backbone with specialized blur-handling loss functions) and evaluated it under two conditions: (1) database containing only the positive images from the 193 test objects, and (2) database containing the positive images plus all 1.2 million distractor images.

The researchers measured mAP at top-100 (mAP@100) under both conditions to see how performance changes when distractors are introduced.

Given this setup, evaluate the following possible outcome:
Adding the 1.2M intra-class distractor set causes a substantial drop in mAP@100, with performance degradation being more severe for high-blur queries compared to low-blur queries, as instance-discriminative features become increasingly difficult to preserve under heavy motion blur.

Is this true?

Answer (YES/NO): NO